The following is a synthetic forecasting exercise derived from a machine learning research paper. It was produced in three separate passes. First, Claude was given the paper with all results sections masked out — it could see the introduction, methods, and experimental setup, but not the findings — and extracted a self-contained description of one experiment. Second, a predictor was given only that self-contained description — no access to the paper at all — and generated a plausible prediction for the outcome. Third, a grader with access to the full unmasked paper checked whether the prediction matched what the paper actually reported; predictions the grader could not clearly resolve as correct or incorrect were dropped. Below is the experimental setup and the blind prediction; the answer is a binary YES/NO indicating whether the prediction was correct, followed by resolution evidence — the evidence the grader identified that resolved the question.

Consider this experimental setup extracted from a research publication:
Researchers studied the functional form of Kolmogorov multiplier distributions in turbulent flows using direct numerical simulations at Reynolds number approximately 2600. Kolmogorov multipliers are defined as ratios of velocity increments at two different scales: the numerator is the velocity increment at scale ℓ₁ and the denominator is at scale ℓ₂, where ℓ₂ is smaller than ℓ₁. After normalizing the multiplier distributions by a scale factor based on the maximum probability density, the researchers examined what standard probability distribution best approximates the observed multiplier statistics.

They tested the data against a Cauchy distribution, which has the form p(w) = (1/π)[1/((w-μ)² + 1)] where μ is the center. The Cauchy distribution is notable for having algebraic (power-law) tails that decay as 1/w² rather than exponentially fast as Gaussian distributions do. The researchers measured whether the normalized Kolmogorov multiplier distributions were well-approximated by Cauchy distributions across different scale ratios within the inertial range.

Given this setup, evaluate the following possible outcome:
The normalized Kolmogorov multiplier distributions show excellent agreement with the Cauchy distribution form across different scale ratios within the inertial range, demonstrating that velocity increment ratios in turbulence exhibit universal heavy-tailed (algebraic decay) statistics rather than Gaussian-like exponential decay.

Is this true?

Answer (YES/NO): YES